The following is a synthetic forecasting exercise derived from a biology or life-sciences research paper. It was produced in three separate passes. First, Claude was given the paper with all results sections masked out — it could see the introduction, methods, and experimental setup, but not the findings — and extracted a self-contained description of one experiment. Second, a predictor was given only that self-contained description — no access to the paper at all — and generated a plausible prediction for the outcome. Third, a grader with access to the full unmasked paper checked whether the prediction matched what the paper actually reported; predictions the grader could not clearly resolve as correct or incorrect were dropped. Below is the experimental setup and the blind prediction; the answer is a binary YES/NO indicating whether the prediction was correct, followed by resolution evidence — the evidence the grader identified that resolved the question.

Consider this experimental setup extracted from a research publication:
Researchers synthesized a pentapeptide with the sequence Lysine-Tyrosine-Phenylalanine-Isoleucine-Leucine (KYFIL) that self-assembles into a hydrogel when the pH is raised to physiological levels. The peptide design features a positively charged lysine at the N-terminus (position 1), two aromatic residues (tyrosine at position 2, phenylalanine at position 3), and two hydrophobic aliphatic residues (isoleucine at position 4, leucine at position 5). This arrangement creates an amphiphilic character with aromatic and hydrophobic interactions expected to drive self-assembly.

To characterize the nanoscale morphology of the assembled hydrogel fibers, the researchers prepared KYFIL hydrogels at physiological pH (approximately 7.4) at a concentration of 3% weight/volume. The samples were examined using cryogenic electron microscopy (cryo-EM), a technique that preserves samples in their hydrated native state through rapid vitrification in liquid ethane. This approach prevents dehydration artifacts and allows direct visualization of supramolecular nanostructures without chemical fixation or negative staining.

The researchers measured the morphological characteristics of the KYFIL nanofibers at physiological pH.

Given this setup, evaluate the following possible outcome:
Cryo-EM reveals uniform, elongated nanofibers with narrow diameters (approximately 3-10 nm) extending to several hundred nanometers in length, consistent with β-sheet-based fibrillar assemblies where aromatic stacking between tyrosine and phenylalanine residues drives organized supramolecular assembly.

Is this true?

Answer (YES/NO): NO